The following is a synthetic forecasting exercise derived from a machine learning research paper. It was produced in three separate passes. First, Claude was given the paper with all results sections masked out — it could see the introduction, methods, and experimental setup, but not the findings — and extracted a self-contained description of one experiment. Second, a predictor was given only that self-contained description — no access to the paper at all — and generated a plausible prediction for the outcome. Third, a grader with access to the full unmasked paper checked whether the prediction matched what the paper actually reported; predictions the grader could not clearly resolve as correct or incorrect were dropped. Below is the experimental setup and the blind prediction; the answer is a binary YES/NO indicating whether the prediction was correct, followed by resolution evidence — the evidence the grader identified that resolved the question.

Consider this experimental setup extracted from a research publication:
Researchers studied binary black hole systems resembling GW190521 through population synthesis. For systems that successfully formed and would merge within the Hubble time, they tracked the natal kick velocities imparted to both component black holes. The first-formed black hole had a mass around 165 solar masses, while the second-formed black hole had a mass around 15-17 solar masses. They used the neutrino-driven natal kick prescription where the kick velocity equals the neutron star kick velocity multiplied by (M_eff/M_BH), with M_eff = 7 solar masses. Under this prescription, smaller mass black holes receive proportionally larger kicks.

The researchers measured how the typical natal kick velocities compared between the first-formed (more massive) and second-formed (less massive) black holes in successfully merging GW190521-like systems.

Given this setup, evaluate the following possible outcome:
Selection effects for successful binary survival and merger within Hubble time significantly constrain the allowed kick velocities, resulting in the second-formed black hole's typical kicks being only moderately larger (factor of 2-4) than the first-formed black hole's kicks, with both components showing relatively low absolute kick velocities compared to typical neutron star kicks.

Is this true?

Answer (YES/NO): NO